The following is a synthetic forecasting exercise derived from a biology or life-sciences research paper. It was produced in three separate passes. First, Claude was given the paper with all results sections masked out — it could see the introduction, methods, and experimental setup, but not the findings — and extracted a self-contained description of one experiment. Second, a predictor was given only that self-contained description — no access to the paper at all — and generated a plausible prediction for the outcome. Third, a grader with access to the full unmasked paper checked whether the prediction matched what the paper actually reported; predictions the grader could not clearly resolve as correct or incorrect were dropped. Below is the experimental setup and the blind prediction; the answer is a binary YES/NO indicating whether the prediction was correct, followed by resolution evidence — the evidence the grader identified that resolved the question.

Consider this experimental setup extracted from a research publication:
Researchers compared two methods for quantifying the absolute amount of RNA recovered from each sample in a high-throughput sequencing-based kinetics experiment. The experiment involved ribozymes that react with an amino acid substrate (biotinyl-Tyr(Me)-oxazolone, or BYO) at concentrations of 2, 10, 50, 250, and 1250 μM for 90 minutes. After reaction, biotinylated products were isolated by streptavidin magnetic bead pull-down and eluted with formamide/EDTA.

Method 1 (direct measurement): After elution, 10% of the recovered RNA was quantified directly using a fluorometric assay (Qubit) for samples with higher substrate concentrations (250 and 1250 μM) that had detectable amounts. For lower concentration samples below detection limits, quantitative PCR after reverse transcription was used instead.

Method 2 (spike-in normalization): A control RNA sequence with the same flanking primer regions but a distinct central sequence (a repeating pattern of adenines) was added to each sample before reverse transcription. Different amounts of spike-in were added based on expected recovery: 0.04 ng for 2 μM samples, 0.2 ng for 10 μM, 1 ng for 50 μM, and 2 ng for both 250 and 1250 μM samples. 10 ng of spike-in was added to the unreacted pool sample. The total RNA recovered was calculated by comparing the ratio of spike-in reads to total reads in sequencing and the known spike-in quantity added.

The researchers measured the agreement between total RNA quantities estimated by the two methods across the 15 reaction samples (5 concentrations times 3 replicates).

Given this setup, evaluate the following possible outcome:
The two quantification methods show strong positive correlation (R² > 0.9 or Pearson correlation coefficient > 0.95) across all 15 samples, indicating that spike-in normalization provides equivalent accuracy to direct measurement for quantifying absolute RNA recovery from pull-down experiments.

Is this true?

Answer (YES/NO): YES